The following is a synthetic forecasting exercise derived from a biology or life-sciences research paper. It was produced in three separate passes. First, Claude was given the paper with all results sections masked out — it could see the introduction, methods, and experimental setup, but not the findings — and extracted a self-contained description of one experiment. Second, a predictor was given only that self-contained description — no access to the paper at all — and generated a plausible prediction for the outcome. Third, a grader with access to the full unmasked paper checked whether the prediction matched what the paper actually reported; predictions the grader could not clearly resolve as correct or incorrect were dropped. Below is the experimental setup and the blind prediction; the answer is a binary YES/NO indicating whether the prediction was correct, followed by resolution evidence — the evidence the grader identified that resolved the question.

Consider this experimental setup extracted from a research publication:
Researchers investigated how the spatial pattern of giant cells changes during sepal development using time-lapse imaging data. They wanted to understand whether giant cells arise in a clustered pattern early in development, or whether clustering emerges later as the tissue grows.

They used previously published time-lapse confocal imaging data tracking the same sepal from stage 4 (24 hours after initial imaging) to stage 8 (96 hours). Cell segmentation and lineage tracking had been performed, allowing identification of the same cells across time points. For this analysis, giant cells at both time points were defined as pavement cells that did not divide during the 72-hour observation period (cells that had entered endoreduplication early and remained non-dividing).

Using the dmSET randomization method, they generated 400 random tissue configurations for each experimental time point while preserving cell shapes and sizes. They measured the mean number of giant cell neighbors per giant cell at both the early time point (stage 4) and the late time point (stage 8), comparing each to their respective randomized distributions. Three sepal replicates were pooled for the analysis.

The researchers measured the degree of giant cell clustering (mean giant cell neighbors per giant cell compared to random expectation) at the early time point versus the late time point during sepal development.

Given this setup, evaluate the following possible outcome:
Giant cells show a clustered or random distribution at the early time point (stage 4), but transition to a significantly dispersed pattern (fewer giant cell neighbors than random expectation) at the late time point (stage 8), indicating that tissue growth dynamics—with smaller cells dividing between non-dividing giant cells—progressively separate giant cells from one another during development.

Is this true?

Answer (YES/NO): NO